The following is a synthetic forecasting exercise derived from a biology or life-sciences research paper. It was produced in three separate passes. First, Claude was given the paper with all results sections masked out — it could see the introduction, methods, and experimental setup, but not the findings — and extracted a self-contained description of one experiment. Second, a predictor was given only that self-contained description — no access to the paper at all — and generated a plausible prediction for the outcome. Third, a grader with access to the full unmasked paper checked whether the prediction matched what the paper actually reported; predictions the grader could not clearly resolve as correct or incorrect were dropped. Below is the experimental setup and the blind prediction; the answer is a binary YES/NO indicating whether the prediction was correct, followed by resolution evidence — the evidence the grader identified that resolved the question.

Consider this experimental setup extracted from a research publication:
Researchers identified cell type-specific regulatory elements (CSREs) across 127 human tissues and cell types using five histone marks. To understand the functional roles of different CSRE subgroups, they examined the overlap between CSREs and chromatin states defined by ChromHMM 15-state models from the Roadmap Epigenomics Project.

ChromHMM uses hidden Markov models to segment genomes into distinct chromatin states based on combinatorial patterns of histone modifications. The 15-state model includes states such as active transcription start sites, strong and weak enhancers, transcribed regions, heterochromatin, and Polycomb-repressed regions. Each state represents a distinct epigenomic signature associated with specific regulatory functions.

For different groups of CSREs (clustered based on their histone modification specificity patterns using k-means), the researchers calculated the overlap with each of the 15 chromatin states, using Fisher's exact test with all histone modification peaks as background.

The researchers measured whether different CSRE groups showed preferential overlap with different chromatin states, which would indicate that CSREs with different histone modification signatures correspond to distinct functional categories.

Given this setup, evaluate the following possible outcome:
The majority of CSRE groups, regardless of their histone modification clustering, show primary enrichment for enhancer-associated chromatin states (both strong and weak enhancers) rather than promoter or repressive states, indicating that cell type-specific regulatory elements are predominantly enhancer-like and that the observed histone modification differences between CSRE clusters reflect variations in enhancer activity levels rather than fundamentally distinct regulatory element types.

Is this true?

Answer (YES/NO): NO